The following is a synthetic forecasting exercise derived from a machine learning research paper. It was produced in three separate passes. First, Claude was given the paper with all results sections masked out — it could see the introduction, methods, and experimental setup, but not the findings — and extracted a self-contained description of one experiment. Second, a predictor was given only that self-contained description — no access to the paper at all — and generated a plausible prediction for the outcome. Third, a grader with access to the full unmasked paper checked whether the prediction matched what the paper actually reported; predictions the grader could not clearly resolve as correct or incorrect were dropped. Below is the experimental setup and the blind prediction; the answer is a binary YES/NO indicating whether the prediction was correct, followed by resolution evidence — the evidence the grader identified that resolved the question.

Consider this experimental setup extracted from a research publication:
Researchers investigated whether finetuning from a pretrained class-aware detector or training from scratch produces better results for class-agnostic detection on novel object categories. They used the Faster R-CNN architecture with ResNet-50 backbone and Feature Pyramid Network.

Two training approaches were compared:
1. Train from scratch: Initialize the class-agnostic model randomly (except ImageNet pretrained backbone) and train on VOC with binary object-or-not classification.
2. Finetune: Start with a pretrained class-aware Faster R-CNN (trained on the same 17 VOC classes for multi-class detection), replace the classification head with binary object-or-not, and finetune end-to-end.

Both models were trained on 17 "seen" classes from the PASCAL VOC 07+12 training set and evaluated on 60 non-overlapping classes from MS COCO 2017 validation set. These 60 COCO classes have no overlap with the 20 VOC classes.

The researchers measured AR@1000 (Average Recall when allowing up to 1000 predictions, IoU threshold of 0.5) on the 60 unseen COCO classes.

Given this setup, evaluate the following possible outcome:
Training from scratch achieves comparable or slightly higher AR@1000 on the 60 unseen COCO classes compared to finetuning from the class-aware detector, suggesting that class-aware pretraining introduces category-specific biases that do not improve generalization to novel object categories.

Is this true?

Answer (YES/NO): NO